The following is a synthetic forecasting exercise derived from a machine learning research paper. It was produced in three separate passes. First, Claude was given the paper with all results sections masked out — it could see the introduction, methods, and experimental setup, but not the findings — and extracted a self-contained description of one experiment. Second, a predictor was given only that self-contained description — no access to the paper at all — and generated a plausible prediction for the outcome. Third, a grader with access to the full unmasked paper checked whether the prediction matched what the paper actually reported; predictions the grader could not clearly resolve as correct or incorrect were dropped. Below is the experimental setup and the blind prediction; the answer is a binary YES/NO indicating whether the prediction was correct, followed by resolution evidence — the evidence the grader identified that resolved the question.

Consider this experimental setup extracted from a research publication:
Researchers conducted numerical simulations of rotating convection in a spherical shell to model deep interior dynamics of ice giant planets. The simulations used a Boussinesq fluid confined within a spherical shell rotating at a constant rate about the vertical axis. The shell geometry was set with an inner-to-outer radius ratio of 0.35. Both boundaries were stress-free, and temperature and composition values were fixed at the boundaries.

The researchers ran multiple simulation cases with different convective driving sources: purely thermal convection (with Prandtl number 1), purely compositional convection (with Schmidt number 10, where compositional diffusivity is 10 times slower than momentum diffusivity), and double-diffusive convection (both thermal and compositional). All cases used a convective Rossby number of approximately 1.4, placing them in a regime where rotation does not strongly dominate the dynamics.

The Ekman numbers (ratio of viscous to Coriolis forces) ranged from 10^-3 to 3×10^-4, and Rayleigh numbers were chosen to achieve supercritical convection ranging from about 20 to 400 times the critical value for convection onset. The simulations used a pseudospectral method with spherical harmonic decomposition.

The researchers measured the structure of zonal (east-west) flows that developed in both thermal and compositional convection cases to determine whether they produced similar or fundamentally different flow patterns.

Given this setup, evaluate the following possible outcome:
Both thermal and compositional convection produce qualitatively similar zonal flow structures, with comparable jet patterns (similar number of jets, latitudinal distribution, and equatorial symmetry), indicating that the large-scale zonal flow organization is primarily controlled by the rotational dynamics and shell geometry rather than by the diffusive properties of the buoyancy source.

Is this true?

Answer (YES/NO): NO